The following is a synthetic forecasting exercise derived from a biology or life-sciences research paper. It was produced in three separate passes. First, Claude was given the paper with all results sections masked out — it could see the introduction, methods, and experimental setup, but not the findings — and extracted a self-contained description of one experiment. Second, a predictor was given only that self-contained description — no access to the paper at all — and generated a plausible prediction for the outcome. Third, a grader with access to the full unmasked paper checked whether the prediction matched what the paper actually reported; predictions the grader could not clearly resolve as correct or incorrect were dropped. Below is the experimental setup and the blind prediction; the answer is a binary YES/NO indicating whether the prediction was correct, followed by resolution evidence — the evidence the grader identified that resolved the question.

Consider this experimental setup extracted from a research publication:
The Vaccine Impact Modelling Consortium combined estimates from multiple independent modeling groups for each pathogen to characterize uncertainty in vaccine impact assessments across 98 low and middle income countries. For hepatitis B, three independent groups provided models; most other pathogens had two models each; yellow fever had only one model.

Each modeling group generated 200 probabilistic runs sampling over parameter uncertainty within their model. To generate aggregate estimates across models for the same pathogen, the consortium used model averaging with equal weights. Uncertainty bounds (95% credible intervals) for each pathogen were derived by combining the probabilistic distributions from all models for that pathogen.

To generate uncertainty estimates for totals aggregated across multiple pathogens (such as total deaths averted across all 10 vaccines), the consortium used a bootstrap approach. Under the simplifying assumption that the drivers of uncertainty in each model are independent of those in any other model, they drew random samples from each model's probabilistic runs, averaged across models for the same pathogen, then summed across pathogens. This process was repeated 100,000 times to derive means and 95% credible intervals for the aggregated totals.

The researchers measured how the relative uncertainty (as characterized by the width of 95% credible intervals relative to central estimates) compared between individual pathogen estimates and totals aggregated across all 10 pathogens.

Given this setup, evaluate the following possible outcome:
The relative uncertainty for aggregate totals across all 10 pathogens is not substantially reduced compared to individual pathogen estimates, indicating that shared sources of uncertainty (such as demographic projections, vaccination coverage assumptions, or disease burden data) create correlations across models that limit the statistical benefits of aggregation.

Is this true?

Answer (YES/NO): NO